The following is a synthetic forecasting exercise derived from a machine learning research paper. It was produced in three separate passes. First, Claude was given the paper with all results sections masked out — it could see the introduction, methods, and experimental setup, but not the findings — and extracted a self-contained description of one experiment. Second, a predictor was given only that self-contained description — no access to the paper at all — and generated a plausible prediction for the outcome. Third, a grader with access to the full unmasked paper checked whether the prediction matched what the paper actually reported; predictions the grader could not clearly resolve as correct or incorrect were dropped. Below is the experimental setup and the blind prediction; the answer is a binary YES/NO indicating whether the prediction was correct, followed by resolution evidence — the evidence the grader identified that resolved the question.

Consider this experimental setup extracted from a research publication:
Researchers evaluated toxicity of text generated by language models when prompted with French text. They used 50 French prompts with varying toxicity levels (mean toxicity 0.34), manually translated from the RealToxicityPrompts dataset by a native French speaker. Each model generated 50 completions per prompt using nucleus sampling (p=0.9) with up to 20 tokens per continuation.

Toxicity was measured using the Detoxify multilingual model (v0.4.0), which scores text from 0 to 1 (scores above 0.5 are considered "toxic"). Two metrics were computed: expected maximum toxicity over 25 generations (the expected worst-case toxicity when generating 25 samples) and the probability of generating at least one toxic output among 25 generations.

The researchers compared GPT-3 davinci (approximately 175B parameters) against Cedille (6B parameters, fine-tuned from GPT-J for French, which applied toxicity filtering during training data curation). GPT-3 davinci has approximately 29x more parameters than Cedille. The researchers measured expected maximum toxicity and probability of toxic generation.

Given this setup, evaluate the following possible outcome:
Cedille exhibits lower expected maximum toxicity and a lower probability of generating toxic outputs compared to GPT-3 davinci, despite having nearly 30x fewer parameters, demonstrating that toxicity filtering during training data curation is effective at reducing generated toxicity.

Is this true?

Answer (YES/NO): YES